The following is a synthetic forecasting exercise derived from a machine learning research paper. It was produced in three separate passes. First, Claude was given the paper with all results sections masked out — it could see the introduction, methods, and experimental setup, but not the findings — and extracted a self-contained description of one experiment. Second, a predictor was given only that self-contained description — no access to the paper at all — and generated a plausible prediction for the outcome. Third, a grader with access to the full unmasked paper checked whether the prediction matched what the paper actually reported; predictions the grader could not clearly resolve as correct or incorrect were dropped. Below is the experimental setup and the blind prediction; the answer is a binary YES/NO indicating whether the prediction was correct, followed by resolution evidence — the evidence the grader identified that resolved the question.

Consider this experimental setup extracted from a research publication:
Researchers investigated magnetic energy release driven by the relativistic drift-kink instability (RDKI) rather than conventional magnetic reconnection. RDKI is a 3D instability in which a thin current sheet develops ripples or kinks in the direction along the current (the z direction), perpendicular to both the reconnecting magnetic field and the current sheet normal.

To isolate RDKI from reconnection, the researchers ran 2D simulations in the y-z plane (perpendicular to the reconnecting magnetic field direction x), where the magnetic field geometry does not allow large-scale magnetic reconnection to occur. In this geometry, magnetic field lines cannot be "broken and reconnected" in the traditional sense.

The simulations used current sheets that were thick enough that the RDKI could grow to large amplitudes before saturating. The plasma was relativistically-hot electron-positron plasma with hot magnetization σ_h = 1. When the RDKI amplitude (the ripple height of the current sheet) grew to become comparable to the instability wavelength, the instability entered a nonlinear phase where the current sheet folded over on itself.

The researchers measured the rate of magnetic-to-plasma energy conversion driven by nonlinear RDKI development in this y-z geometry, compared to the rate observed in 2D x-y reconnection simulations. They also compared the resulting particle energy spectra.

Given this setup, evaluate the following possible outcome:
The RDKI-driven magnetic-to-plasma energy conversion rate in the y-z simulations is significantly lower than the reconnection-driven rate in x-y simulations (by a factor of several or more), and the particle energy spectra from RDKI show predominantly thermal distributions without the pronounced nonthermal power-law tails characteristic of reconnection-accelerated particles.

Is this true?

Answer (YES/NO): NO